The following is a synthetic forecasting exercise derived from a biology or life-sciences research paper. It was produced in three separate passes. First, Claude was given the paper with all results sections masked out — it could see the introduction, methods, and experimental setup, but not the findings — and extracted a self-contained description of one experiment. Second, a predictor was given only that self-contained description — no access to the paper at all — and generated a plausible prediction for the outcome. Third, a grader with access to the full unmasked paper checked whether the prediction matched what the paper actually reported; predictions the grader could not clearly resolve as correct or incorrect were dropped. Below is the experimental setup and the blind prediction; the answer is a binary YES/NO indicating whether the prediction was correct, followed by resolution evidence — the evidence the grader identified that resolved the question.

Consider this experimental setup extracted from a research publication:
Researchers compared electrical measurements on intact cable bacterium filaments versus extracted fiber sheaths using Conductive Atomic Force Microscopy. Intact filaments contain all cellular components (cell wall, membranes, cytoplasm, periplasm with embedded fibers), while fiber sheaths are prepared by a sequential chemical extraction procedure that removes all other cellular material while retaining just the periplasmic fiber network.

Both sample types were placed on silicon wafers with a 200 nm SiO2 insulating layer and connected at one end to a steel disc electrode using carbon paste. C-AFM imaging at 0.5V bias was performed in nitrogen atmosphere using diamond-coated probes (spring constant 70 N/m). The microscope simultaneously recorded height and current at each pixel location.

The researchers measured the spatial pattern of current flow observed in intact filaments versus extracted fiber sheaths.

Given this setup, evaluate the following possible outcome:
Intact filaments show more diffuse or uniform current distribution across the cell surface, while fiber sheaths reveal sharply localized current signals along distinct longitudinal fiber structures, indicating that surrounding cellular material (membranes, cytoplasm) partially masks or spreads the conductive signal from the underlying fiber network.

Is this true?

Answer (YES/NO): NO